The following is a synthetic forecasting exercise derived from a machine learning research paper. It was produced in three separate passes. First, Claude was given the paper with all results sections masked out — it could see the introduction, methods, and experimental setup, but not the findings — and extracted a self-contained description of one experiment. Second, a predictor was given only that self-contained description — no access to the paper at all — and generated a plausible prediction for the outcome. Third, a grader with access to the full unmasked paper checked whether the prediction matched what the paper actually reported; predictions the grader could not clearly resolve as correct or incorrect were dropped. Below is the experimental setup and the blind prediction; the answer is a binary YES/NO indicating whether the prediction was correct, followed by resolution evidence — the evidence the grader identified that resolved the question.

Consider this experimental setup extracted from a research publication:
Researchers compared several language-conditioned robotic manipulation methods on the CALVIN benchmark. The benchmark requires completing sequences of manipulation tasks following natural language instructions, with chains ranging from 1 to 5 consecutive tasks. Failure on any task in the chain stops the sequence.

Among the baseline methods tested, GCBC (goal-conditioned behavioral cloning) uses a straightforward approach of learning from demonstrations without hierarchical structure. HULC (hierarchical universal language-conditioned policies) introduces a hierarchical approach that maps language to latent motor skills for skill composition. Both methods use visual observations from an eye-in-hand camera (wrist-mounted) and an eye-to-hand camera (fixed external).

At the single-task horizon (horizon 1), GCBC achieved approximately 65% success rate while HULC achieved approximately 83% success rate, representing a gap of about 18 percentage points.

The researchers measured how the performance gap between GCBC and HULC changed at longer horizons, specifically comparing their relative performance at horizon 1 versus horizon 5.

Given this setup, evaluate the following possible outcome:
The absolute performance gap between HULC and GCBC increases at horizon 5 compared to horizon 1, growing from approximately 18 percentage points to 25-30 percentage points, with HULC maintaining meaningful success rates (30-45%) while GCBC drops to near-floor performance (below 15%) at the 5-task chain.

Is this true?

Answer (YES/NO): NO